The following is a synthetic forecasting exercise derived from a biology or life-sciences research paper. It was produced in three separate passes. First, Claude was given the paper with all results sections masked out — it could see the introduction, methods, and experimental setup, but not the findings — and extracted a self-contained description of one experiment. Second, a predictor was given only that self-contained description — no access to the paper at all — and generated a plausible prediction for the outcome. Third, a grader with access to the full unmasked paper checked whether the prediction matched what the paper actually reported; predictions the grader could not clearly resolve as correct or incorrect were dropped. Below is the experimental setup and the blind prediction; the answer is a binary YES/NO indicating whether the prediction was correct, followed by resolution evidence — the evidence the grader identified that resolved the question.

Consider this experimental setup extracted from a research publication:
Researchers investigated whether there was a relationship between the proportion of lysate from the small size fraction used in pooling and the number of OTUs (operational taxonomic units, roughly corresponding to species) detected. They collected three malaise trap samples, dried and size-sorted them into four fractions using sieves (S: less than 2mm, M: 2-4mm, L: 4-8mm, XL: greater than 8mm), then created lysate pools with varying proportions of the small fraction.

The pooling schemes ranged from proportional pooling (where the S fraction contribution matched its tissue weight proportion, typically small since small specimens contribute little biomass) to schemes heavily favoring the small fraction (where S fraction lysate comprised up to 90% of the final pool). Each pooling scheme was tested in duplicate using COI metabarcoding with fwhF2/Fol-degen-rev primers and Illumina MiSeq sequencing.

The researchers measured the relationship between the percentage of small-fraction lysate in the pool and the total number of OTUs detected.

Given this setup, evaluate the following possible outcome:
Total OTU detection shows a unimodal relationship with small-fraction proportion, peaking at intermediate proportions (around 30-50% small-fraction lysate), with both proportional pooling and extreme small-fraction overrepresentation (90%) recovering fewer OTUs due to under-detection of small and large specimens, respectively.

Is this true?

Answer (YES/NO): NO